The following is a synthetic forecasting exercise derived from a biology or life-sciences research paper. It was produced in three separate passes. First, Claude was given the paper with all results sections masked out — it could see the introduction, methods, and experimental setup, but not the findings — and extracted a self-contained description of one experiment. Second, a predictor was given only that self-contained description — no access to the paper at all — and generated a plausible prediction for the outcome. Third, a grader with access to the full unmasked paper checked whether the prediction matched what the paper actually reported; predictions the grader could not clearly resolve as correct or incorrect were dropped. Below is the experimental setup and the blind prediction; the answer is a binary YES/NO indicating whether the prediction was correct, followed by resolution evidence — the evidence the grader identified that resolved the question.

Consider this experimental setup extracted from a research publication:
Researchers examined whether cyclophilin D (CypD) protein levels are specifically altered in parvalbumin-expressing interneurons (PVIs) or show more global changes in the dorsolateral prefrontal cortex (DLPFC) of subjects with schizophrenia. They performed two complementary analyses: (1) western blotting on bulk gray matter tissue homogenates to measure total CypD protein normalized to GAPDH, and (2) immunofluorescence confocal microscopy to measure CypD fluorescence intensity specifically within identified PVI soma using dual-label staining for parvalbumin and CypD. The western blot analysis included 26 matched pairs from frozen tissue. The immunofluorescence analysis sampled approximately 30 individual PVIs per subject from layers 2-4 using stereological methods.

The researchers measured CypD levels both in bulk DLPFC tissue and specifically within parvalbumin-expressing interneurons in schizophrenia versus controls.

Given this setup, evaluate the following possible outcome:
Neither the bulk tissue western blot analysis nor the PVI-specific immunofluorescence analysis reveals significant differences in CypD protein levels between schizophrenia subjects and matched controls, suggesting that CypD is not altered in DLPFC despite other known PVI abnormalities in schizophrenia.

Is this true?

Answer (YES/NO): NO